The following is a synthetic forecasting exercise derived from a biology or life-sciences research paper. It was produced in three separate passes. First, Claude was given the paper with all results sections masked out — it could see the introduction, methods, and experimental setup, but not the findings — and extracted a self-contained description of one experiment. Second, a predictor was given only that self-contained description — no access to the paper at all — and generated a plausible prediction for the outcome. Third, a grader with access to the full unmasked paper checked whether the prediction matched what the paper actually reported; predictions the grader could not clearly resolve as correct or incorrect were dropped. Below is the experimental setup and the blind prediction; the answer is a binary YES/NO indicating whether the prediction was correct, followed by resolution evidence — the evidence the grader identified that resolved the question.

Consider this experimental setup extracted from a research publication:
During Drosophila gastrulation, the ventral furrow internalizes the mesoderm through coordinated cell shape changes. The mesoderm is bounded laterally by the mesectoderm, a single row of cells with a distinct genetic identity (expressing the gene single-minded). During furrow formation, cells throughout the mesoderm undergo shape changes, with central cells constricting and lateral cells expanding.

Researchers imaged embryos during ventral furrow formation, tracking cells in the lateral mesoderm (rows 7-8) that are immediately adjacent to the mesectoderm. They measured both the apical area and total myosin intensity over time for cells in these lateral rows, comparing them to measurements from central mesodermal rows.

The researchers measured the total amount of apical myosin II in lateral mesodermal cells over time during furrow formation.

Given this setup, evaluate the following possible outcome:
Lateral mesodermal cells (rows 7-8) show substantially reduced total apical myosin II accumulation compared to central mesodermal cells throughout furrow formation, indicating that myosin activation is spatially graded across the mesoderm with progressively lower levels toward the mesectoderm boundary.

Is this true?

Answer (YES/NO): NO